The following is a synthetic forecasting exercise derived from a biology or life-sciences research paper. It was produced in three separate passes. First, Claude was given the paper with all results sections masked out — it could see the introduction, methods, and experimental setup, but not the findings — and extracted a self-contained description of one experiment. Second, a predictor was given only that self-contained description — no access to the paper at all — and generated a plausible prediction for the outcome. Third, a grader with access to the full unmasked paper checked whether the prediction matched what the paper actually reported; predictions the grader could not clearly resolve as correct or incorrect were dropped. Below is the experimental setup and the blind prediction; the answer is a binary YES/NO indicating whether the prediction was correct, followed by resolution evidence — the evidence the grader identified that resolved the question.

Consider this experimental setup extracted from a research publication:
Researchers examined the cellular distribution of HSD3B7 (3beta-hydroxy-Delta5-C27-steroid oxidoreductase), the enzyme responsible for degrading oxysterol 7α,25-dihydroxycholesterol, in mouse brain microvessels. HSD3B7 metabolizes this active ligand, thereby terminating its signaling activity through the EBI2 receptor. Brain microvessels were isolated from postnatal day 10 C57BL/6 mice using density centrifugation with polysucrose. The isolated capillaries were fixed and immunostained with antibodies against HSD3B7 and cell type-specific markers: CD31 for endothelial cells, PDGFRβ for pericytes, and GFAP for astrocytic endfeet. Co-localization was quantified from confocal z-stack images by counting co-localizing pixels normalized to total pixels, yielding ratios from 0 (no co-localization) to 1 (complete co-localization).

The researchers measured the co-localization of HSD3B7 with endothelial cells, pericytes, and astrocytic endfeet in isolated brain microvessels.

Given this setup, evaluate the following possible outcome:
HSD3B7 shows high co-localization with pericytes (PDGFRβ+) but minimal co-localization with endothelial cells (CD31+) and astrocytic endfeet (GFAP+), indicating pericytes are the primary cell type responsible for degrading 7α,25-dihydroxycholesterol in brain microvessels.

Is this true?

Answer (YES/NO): NO